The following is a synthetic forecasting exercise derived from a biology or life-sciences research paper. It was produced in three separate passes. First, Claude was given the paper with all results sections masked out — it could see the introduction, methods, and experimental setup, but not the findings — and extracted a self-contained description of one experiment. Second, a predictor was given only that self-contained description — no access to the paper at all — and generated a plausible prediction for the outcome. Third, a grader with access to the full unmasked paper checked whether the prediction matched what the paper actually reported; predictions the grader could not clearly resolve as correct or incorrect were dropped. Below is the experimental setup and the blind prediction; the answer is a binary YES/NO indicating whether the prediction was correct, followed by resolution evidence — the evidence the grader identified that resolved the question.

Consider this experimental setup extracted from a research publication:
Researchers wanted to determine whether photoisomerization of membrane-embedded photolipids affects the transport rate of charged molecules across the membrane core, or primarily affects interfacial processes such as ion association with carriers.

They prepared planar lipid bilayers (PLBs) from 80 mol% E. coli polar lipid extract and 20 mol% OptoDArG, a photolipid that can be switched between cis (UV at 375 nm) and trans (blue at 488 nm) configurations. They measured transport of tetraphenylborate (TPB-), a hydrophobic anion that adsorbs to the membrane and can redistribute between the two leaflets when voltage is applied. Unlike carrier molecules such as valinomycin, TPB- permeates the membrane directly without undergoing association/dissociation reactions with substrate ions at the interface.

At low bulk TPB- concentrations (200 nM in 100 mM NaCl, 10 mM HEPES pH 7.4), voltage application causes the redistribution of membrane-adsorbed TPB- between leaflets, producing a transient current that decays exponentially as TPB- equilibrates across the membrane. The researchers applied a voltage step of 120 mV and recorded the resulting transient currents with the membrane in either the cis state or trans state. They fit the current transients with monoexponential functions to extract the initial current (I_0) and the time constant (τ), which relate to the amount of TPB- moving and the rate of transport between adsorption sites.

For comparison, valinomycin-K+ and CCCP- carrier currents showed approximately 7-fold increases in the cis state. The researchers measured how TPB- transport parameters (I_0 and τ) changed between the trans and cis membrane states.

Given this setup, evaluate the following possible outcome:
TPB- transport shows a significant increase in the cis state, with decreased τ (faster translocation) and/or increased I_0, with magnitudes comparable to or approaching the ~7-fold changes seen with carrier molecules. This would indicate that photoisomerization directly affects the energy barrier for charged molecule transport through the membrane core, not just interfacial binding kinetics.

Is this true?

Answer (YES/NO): NO